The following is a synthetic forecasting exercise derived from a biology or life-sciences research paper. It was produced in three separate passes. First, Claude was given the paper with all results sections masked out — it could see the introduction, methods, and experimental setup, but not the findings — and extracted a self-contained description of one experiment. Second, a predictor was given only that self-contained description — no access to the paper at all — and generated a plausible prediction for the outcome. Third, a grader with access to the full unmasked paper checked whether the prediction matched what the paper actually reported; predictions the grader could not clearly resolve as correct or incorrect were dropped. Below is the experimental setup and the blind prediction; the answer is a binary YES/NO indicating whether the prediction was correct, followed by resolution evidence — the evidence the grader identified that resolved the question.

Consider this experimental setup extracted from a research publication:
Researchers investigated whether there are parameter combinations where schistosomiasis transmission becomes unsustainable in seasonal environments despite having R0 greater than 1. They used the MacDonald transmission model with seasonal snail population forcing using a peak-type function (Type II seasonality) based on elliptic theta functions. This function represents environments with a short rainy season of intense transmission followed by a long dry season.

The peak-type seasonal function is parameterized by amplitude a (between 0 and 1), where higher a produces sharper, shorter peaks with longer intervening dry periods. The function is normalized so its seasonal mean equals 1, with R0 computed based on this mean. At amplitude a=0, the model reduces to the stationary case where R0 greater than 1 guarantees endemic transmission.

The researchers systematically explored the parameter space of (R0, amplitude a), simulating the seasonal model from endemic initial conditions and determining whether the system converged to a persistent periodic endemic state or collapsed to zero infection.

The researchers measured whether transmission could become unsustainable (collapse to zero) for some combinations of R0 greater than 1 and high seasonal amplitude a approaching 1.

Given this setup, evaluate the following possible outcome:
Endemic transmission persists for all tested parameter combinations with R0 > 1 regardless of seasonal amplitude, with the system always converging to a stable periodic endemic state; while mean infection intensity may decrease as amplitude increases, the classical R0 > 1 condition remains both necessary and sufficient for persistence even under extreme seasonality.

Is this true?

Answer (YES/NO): NO